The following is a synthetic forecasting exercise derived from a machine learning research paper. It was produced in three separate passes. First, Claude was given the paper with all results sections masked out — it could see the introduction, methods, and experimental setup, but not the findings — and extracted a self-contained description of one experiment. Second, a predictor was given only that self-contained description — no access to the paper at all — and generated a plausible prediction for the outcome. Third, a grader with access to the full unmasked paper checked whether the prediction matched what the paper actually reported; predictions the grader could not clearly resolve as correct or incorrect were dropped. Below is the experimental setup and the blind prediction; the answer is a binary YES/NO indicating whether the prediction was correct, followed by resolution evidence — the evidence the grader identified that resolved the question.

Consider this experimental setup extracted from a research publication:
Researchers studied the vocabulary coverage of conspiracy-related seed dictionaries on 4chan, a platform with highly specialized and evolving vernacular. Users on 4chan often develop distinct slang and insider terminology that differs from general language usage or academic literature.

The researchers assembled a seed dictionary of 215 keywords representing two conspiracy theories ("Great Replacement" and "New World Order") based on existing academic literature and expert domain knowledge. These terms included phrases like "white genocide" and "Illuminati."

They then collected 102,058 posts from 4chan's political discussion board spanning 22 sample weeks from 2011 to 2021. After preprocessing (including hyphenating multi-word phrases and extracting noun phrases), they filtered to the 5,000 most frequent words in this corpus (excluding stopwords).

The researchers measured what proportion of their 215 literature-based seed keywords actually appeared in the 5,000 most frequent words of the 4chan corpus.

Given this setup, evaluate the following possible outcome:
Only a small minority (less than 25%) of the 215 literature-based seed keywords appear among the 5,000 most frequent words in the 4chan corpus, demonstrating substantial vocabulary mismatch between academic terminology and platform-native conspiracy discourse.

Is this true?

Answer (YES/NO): NO